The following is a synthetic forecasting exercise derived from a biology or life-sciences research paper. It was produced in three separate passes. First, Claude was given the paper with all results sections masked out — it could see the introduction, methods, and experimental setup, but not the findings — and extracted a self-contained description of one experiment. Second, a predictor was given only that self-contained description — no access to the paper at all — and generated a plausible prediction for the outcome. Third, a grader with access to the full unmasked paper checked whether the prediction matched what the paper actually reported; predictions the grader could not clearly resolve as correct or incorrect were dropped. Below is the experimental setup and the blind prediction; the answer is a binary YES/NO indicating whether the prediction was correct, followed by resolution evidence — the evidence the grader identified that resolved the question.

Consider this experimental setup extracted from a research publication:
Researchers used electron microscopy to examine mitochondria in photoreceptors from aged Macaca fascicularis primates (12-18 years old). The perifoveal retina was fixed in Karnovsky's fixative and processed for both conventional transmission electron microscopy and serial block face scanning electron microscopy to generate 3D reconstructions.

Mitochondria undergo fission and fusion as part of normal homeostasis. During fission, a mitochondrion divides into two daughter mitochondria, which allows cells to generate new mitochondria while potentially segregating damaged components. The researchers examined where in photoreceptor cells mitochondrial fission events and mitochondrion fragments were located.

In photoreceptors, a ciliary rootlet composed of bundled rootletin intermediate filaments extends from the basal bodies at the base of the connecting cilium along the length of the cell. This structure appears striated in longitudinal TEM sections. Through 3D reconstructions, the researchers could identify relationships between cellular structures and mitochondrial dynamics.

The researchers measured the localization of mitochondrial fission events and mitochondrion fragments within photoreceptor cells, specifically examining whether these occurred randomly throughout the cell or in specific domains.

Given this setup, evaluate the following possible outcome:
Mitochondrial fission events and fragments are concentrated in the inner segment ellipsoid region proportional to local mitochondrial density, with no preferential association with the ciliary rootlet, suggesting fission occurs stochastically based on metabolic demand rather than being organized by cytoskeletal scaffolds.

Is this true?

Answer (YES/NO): NO